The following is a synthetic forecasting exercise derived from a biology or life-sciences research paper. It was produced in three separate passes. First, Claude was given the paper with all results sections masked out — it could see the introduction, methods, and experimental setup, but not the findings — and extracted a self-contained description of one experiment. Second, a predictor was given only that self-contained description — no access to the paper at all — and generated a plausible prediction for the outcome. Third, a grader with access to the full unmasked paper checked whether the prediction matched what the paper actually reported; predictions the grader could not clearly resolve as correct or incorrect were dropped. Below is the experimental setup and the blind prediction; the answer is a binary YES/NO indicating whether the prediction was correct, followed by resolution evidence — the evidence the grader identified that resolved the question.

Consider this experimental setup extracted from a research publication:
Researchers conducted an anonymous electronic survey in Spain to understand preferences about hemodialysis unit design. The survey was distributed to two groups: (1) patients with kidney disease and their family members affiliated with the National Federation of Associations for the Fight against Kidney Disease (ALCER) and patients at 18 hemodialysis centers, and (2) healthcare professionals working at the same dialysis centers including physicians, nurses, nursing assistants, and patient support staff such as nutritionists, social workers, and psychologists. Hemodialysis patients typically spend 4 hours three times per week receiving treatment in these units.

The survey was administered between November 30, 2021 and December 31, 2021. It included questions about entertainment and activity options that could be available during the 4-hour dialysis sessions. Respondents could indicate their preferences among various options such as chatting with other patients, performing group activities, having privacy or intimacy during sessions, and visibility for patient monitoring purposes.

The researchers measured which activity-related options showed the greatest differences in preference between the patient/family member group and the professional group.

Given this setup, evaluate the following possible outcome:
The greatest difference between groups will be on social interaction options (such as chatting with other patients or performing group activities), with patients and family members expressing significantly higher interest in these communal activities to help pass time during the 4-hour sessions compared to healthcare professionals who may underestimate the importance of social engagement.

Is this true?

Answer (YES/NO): NO